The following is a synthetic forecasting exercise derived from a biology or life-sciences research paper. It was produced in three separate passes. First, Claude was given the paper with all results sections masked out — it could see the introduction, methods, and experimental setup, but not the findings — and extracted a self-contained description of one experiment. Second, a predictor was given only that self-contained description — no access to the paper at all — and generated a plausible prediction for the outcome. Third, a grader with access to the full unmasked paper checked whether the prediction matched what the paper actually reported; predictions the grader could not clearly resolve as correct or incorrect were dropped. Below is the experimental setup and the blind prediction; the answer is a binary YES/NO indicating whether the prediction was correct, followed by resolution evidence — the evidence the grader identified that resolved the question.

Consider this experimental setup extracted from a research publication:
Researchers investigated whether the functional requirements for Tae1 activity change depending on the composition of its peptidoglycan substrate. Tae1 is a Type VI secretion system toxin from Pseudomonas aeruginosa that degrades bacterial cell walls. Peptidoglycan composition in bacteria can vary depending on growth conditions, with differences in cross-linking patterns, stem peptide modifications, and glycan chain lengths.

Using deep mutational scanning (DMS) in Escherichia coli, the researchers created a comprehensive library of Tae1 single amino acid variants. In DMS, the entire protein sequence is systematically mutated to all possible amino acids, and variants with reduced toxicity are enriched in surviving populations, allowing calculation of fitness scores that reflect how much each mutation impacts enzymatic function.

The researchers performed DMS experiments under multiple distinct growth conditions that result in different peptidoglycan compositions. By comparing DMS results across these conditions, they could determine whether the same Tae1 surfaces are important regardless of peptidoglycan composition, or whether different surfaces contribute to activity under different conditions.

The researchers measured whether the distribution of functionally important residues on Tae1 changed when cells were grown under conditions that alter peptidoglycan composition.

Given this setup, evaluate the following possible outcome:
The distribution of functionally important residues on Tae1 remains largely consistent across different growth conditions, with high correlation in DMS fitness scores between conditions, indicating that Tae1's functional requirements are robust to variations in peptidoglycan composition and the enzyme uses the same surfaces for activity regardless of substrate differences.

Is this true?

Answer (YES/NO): NO